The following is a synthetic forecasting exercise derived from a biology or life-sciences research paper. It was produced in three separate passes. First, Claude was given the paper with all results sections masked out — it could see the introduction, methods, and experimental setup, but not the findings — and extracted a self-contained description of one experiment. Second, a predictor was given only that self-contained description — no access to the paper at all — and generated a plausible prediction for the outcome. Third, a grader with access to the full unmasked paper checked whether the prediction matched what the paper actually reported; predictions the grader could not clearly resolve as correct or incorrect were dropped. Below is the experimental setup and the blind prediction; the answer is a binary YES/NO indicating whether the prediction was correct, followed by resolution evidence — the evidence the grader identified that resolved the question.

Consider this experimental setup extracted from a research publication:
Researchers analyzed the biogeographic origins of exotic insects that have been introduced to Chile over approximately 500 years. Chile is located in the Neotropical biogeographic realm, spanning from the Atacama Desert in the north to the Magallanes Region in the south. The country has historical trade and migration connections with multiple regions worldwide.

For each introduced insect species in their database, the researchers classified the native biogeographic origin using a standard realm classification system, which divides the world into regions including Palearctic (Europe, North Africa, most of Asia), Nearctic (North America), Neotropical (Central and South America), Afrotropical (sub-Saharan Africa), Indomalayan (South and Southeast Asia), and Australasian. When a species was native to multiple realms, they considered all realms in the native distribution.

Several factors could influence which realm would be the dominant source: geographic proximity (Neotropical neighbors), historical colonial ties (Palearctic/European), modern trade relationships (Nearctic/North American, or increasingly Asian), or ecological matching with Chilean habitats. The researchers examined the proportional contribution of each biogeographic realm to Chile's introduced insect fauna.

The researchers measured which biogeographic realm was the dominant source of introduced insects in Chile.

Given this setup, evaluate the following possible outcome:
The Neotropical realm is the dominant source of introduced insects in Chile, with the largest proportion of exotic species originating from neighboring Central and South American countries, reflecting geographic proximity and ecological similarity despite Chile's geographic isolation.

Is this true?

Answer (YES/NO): NO